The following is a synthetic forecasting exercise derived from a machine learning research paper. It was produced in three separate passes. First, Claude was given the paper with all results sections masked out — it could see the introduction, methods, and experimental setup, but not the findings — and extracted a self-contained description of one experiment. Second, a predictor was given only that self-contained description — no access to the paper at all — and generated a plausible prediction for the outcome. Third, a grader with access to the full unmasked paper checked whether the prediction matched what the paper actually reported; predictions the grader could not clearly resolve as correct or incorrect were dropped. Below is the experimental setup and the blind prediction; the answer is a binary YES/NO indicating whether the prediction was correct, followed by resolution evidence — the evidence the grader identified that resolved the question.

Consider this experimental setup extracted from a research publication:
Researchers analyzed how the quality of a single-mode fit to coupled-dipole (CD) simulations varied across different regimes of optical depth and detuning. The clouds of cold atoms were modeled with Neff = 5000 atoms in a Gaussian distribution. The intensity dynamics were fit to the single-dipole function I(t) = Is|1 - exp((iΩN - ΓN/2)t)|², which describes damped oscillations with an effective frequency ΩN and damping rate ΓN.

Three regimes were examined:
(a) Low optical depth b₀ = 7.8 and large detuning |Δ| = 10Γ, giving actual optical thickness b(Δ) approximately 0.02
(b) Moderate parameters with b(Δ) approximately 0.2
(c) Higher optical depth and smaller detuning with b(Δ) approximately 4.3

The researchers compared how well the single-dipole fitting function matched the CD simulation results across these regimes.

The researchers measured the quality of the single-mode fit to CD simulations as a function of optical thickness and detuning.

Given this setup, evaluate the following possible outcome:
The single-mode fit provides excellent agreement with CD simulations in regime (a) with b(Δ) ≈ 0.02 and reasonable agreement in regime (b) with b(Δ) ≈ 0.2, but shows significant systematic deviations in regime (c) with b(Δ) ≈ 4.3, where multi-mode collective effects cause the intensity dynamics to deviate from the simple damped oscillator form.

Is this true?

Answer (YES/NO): NO